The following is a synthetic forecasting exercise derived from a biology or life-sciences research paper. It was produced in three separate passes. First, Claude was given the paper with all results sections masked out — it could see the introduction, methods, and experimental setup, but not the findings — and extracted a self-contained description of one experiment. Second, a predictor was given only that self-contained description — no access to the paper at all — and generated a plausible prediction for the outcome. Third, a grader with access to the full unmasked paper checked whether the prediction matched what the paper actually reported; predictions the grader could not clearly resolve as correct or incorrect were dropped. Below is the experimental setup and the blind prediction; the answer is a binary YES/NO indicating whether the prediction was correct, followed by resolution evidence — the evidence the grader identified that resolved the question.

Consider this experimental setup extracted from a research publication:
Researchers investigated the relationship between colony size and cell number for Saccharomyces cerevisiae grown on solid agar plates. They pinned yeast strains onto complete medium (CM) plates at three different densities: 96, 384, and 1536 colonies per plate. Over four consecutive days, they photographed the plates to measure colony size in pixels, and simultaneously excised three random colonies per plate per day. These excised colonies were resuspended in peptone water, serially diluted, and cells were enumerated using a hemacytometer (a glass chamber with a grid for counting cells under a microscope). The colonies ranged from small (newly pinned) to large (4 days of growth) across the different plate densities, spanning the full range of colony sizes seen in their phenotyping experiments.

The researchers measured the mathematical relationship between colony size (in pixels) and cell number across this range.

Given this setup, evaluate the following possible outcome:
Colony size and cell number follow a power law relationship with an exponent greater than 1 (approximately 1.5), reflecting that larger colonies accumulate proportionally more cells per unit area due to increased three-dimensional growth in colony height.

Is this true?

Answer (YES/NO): YES